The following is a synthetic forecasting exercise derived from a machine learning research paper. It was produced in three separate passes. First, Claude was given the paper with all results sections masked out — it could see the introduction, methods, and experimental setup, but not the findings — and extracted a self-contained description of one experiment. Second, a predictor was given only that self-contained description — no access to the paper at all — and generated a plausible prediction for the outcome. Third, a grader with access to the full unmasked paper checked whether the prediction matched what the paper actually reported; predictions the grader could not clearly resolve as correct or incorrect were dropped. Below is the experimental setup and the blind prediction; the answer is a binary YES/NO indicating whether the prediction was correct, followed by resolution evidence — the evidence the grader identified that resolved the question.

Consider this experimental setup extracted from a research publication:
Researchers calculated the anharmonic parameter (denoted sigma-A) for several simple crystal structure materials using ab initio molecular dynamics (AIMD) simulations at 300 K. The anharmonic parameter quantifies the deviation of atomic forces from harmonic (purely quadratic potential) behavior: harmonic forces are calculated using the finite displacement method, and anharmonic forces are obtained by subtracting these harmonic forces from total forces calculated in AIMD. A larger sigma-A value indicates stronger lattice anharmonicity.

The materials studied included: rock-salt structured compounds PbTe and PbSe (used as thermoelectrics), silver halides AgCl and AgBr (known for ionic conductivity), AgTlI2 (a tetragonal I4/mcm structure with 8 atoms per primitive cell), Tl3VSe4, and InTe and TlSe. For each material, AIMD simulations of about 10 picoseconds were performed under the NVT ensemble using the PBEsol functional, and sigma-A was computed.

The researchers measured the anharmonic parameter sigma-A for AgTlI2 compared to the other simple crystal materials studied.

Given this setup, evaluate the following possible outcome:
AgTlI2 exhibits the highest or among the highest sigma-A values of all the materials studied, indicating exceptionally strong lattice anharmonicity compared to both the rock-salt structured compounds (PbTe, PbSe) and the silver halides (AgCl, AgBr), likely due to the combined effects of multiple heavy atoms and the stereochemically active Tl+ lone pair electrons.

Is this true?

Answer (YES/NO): YES